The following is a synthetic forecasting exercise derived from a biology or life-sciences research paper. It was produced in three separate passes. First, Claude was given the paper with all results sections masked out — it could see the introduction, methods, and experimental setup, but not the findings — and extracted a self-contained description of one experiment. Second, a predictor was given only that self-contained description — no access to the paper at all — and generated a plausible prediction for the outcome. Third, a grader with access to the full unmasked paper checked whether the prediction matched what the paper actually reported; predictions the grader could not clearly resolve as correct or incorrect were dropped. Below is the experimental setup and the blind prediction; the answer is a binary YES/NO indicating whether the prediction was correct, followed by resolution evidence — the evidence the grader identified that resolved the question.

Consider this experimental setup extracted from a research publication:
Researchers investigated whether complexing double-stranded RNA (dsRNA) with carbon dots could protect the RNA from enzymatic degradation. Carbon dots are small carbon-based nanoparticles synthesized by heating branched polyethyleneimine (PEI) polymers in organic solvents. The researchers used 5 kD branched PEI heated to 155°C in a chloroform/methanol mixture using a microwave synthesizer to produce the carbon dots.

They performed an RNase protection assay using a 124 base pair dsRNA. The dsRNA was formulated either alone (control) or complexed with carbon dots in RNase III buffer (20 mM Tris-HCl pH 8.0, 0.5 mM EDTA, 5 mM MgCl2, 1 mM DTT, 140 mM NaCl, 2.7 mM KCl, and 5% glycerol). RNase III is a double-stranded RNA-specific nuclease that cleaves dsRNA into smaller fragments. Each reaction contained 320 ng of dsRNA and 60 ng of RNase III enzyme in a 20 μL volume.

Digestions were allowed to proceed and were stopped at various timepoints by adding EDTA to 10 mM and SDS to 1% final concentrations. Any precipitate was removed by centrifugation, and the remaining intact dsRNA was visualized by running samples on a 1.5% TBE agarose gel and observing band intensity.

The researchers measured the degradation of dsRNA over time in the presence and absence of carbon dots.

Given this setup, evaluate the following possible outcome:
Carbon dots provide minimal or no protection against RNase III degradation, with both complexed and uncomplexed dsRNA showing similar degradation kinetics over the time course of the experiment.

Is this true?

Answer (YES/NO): NO